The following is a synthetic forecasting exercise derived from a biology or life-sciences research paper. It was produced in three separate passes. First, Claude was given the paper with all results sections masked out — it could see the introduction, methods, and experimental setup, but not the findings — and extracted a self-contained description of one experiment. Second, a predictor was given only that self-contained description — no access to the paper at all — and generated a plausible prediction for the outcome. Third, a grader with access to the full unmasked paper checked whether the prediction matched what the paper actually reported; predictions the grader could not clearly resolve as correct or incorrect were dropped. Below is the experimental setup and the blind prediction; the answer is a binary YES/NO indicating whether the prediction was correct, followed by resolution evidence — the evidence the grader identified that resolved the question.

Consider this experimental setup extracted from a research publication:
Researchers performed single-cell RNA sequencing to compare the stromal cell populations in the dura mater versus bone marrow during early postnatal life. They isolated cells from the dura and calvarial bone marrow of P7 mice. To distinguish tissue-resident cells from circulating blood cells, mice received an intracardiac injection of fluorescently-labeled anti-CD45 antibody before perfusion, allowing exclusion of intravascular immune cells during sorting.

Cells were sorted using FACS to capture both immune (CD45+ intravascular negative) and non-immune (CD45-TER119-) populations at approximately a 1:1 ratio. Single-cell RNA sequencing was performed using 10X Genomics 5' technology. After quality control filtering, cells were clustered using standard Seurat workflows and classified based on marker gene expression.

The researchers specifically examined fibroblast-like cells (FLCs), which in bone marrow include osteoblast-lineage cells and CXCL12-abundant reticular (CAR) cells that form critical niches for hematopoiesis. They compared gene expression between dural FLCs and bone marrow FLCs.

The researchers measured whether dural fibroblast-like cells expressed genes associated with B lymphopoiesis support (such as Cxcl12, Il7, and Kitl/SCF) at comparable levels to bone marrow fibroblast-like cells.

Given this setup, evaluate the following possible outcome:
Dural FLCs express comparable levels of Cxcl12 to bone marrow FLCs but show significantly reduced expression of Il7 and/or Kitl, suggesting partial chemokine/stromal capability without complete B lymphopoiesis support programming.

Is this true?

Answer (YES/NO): YES